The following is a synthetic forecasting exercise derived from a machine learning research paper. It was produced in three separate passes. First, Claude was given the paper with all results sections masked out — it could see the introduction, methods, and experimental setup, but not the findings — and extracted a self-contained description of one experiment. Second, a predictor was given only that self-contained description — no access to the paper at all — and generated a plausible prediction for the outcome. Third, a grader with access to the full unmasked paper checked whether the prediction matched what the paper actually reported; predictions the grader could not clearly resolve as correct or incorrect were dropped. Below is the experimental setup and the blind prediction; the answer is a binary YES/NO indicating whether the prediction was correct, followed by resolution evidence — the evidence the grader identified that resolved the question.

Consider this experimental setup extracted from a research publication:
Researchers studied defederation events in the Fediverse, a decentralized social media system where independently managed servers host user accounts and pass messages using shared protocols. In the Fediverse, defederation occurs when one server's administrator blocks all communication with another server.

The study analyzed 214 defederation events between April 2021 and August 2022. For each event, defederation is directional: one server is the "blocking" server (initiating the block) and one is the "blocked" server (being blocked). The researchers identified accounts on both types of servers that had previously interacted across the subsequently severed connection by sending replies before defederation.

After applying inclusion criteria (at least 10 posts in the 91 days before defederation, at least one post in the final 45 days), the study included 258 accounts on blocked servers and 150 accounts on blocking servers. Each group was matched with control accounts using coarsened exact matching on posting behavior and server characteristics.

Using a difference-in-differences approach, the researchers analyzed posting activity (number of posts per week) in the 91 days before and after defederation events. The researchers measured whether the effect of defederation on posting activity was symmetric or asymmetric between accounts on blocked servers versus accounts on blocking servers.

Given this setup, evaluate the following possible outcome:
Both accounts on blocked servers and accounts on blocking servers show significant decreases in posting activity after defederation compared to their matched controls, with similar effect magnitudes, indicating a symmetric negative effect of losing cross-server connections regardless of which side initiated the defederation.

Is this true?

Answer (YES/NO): NO